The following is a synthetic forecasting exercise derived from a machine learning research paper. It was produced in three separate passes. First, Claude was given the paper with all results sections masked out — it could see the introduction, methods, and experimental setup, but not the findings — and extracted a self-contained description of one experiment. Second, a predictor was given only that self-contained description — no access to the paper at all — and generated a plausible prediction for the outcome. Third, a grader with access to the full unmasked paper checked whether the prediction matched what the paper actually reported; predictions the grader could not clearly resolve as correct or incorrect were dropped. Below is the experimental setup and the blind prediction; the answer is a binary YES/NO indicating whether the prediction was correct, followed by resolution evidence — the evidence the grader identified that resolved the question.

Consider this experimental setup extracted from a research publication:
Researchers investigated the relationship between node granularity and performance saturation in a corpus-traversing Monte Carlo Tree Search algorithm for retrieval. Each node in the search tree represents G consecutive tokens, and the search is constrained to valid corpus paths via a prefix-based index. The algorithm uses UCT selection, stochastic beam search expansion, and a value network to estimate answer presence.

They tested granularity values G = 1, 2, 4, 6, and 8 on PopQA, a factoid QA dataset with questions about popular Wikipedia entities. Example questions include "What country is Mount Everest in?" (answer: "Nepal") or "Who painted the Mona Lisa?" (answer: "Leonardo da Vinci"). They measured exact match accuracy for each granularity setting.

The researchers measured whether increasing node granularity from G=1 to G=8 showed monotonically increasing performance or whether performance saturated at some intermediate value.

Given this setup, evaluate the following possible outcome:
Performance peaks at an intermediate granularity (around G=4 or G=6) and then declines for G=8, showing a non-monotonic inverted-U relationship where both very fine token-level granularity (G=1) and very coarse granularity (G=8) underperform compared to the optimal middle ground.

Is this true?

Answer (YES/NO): NO